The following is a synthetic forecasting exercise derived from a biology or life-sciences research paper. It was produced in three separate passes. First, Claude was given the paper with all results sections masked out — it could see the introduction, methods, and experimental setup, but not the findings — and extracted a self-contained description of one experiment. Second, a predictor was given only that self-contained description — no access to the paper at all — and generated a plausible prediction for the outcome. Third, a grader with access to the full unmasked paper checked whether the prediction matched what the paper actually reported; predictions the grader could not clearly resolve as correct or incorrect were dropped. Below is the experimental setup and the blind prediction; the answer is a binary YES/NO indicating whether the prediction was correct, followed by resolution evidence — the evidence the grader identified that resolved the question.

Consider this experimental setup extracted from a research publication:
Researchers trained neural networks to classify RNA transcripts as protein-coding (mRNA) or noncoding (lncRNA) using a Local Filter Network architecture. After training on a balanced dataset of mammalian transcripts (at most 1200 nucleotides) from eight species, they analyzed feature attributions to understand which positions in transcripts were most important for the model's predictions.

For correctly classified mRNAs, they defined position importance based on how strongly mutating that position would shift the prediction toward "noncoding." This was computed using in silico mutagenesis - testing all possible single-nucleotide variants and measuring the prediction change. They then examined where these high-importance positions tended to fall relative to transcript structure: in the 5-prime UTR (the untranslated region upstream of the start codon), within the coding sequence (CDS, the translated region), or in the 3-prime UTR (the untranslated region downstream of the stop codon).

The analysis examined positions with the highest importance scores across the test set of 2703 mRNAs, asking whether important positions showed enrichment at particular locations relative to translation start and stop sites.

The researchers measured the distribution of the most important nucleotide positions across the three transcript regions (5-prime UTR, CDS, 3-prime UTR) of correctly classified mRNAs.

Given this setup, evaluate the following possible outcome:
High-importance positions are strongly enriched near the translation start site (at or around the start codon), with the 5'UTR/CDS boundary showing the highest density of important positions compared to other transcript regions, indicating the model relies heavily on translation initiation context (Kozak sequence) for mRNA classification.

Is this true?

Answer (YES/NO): NO